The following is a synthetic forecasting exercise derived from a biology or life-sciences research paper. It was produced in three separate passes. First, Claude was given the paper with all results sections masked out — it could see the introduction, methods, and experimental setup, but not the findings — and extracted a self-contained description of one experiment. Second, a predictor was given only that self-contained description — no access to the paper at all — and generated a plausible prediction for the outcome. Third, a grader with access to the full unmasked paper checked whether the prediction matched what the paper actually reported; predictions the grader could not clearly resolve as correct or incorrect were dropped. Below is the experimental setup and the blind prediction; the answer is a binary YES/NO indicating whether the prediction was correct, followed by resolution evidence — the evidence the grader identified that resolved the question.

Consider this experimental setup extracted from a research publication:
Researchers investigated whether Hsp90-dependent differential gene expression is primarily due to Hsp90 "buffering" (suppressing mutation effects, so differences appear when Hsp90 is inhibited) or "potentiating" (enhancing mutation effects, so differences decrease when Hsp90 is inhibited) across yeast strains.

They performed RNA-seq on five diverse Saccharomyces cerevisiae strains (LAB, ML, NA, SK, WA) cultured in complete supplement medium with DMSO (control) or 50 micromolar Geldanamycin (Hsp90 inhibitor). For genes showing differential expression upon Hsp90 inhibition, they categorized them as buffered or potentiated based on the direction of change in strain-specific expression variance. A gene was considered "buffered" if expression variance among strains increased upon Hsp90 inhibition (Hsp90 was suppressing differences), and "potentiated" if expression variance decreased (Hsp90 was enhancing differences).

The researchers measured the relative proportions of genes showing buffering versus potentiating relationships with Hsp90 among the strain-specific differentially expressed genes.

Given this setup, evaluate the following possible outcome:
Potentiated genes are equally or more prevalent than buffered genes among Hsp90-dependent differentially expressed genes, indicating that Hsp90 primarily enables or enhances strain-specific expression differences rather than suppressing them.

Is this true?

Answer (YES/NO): NO